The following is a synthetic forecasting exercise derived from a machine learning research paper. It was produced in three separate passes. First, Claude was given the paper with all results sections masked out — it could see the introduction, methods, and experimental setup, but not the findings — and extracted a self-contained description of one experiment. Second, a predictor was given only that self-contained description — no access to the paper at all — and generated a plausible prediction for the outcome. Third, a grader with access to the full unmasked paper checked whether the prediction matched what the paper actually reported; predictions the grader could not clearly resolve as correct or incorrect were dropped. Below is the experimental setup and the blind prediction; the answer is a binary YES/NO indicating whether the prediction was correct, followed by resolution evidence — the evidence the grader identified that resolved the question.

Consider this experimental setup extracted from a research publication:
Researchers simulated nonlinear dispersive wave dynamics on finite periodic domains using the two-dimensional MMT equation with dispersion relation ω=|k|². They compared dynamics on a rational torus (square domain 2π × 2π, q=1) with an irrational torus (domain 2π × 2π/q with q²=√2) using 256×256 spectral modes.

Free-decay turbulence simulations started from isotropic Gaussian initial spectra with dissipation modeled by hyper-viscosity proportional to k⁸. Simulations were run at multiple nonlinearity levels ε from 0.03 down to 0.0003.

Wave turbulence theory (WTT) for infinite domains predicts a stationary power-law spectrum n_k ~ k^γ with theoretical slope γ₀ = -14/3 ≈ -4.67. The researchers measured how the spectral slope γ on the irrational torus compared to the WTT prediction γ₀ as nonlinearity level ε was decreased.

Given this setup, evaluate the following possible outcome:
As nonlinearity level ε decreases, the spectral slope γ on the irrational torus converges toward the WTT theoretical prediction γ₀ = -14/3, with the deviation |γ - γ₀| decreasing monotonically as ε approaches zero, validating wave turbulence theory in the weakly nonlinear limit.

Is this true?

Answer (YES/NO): NO